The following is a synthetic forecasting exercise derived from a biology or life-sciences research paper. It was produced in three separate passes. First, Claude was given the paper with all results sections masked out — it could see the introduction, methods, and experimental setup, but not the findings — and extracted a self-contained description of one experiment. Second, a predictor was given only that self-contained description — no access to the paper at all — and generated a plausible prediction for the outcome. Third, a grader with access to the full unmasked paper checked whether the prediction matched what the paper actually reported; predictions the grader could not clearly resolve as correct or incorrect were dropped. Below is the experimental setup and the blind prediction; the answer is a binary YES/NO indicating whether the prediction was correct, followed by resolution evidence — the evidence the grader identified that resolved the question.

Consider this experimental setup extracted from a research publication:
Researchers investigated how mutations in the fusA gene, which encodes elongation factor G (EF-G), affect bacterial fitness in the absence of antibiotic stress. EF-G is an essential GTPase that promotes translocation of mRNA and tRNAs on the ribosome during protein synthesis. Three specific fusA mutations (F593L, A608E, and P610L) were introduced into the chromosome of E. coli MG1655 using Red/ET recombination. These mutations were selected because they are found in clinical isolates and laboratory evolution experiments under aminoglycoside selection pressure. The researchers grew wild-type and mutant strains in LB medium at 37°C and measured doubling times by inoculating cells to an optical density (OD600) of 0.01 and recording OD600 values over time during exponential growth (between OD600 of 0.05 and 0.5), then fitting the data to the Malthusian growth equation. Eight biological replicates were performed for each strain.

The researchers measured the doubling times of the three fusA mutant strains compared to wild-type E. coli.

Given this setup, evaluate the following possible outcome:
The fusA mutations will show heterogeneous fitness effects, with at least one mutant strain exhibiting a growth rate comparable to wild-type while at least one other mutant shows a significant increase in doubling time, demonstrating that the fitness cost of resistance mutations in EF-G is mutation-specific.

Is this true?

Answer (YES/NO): YES